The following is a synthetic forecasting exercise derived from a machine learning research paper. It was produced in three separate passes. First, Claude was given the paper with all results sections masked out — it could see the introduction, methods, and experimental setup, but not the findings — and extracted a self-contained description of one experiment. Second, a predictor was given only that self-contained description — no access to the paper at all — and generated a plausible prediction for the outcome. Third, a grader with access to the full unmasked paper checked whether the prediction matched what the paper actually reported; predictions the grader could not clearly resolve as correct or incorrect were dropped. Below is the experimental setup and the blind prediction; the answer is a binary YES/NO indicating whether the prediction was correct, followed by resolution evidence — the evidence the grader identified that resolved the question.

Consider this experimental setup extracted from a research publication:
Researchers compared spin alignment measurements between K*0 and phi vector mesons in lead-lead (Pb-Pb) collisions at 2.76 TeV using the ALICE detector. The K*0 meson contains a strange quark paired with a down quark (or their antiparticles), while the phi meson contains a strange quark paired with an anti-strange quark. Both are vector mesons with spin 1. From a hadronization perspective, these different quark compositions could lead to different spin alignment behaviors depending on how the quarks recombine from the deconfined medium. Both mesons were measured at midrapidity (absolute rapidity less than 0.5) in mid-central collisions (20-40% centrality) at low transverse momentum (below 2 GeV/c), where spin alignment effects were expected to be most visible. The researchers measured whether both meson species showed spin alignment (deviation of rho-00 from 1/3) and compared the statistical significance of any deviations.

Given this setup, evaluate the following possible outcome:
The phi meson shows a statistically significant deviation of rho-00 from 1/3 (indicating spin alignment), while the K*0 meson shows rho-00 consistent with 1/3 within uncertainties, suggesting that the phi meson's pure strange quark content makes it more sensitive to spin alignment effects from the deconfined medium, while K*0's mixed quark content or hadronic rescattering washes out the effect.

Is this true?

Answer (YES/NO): NO